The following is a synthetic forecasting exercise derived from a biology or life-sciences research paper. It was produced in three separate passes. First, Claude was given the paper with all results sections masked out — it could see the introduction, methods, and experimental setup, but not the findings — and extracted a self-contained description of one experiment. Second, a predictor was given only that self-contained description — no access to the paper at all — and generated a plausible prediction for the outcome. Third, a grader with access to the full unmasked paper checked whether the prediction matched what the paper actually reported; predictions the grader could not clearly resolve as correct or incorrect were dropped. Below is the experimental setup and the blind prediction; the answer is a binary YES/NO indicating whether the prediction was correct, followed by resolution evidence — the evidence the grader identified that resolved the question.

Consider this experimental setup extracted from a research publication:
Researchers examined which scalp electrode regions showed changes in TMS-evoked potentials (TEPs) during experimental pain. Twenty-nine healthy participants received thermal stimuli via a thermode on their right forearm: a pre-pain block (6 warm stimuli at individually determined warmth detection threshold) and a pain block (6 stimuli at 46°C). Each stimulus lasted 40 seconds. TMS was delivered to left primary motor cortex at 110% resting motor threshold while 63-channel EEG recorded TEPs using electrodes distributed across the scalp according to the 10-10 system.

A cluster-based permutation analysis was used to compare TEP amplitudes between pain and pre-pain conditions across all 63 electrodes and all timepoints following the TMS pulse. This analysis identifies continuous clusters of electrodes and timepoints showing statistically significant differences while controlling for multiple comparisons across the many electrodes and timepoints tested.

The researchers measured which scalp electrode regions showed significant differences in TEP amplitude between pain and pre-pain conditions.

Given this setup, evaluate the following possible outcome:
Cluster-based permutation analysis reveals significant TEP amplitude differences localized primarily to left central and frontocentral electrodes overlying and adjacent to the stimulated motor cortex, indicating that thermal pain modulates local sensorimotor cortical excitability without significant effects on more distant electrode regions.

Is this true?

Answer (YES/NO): NO